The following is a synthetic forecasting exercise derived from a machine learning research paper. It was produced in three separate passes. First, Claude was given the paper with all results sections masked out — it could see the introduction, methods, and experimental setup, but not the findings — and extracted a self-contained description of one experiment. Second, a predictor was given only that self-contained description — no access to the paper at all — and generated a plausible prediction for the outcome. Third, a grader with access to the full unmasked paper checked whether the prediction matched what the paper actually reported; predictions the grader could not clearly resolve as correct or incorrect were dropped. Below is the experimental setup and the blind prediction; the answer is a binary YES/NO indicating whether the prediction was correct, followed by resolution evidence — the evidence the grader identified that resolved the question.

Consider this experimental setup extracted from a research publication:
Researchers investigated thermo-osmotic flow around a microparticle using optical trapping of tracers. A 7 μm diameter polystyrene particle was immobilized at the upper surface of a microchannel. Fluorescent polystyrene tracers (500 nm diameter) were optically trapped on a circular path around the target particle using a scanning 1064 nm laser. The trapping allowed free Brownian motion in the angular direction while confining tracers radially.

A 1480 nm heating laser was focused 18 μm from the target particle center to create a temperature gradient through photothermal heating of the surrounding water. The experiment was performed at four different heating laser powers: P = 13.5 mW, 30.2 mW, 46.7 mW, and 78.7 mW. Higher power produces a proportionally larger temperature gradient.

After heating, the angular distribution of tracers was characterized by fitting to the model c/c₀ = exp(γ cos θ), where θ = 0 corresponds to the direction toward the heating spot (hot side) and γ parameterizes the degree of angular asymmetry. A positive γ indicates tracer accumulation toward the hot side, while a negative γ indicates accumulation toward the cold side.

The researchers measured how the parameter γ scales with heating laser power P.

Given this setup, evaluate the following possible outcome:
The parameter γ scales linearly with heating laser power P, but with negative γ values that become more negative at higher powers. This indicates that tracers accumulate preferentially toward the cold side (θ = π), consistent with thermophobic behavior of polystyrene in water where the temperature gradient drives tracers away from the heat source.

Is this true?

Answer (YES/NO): NO